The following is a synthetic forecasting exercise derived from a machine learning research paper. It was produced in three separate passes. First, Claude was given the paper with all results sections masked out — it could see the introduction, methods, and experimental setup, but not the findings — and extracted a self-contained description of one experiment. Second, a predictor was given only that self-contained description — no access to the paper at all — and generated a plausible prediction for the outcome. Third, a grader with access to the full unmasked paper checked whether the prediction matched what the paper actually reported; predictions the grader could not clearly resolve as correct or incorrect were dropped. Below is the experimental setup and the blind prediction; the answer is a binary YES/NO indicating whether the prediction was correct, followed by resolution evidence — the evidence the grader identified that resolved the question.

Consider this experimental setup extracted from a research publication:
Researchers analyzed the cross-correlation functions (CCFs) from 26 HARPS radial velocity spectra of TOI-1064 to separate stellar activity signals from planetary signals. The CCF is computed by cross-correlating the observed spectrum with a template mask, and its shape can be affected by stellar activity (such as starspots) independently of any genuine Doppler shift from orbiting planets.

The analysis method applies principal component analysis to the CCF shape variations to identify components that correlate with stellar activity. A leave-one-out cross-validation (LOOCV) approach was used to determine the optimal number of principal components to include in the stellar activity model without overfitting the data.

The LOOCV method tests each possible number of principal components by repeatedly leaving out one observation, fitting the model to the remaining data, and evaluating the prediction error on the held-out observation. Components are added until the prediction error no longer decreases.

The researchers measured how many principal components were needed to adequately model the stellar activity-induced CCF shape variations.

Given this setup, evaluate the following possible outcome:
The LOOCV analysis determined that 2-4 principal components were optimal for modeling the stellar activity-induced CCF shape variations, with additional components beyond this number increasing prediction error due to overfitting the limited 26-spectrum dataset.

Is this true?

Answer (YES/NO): YES